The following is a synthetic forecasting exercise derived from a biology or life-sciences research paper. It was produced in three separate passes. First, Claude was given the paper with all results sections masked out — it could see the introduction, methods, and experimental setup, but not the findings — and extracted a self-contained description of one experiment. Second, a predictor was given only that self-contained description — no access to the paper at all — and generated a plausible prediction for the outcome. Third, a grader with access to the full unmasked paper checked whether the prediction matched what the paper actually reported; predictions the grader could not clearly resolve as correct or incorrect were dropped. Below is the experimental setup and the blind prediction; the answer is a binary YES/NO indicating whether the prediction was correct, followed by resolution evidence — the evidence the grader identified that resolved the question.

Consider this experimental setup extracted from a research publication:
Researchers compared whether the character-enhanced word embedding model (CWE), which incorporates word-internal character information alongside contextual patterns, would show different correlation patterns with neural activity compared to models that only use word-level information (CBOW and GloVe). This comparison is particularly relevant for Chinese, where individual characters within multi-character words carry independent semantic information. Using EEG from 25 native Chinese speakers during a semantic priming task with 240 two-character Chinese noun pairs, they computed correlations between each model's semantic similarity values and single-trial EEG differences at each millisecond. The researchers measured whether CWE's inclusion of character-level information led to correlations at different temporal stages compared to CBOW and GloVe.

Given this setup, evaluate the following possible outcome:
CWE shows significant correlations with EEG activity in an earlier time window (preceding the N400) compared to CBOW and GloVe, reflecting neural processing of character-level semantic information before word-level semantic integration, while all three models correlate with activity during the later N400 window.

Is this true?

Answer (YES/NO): NO